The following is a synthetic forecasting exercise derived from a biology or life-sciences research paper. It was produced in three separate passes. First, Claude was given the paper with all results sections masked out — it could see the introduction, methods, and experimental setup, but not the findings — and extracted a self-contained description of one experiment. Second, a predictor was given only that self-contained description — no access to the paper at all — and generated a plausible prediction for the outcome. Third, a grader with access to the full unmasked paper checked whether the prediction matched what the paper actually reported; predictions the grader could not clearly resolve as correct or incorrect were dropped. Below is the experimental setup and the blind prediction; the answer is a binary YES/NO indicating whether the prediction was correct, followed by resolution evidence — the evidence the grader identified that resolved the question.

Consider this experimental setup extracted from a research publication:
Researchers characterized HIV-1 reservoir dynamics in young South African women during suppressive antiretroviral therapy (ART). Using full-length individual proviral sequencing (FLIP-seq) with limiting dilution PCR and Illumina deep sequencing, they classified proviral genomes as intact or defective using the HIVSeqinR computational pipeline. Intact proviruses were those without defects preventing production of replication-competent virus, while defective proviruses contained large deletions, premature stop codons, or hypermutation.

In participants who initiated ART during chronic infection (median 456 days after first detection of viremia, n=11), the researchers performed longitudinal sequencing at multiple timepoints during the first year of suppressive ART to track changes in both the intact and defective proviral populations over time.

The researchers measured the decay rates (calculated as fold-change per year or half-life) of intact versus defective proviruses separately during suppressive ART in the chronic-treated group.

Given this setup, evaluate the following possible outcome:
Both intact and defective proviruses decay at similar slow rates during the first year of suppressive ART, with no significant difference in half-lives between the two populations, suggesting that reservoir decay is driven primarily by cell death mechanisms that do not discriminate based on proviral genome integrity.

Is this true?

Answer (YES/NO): NO